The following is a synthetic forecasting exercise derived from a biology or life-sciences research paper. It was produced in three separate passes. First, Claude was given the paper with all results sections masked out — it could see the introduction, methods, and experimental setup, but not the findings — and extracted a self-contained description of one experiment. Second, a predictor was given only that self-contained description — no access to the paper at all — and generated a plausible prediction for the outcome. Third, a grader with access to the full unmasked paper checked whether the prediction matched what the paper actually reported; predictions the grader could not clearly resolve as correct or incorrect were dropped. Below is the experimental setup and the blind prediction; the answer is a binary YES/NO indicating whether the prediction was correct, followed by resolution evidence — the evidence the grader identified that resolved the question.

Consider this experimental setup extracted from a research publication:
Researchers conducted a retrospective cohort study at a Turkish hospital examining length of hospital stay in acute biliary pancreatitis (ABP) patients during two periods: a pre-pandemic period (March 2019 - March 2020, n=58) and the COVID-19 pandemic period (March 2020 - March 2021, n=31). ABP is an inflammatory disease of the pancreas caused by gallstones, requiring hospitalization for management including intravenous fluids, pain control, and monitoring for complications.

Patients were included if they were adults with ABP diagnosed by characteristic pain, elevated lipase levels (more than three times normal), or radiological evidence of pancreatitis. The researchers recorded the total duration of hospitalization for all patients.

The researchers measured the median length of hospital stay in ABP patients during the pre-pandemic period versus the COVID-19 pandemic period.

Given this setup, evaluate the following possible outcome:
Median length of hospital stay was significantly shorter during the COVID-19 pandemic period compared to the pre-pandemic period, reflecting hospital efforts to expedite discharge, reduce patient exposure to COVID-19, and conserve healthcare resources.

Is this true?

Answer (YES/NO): NO